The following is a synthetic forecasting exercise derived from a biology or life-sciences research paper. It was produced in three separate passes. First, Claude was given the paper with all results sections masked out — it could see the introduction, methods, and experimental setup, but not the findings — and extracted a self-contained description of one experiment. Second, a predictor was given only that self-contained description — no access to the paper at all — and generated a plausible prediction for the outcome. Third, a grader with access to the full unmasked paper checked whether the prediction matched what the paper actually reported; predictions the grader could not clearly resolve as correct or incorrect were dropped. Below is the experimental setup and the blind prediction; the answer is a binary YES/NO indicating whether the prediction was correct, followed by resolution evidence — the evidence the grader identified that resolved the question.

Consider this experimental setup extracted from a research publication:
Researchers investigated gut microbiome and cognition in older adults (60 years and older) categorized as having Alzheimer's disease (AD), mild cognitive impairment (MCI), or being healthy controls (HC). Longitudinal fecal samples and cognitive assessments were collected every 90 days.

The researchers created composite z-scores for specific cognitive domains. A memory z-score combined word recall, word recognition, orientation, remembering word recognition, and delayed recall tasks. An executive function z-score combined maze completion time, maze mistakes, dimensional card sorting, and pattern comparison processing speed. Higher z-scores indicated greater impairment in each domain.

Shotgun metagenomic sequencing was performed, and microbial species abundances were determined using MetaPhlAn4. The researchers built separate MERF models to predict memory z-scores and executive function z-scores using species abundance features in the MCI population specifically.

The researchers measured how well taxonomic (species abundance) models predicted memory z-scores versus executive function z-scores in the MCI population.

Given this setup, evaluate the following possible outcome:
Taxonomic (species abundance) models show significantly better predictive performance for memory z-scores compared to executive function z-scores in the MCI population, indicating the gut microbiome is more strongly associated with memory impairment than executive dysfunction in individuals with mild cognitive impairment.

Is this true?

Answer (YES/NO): NO